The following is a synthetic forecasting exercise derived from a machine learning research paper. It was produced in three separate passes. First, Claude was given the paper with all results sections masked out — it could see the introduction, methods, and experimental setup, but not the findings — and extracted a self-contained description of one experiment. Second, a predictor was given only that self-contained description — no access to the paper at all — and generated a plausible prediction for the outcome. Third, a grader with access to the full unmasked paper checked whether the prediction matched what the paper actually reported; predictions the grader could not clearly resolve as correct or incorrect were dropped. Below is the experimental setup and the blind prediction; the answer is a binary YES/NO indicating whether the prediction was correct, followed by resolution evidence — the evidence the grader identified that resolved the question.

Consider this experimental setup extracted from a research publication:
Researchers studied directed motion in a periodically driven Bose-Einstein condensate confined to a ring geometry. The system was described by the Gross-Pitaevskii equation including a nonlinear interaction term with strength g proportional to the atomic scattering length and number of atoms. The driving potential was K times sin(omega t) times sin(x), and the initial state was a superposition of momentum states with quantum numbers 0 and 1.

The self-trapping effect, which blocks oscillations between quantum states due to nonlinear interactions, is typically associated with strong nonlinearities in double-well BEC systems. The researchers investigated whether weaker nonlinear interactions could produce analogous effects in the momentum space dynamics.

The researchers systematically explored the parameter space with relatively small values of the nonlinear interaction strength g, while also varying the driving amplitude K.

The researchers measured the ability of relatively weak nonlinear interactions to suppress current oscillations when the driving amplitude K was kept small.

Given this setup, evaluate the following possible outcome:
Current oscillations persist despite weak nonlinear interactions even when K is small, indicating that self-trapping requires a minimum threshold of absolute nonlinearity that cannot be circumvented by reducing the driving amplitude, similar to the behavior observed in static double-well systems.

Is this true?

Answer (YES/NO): NO